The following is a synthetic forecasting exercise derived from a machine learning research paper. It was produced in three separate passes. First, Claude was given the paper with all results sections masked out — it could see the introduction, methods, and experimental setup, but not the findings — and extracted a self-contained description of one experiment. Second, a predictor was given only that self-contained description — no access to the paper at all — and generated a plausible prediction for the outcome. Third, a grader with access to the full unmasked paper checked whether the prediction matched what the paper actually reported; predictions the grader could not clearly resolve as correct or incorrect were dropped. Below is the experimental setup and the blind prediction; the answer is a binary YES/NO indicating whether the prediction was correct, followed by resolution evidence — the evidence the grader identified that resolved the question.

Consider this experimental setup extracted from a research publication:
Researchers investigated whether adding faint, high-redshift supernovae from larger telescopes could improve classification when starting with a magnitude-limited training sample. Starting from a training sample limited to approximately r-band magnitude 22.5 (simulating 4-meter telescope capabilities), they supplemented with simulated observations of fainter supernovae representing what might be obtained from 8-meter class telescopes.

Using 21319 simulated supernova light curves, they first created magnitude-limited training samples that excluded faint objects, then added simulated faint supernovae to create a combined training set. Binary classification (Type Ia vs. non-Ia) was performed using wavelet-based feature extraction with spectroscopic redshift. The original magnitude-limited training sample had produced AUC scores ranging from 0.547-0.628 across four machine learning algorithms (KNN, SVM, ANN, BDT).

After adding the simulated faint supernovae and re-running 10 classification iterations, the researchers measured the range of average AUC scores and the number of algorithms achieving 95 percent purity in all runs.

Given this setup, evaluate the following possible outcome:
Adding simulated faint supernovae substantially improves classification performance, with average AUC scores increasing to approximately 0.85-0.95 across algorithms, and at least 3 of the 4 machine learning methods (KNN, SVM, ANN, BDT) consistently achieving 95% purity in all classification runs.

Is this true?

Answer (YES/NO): NO